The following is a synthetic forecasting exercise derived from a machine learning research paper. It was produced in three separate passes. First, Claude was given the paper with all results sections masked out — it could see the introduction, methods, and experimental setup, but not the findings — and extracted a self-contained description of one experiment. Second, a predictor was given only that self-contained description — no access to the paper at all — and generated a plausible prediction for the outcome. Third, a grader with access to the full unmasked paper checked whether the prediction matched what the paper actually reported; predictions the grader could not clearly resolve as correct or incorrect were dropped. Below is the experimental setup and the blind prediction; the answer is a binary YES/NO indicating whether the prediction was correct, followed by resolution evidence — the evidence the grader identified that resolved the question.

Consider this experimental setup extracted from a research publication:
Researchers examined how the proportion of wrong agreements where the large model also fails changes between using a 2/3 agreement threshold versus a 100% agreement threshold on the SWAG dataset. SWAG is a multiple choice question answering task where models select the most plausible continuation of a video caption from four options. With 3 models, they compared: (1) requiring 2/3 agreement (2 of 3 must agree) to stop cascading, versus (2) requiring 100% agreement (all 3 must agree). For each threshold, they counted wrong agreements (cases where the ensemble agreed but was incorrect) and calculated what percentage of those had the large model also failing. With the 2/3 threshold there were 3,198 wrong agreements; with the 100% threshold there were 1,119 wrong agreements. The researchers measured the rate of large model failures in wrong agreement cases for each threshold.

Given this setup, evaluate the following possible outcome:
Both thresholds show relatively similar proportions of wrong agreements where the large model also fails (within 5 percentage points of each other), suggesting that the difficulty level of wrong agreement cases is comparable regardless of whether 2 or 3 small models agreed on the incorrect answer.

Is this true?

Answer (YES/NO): NO